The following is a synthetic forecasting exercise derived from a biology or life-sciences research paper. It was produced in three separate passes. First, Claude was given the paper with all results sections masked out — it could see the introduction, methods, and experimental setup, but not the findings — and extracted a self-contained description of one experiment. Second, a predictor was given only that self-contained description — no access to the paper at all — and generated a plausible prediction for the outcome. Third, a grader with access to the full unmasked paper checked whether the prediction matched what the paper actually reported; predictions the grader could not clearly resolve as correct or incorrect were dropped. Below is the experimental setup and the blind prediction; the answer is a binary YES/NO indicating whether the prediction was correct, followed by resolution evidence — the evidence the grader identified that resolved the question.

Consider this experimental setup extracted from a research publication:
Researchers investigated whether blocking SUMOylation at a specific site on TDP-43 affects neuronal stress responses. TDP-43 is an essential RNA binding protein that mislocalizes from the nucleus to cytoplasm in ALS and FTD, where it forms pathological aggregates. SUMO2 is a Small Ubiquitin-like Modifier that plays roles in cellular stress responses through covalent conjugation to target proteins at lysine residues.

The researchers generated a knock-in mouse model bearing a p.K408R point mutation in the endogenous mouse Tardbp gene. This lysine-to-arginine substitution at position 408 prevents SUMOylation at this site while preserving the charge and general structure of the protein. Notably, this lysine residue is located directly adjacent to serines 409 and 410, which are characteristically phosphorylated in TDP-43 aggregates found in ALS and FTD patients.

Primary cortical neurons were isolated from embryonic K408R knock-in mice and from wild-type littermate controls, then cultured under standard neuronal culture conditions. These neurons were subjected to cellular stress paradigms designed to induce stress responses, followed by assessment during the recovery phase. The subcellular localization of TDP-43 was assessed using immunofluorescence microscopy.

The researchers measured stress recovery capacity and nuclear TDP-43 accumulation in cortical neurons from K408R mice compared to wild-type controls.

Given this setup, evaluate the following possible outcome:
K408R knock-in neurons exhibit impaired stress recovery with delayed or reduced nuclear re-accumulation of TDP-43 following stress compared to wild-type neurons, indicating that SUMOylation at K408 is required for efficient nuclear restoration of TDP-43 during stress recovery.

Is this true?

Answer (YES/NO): NO